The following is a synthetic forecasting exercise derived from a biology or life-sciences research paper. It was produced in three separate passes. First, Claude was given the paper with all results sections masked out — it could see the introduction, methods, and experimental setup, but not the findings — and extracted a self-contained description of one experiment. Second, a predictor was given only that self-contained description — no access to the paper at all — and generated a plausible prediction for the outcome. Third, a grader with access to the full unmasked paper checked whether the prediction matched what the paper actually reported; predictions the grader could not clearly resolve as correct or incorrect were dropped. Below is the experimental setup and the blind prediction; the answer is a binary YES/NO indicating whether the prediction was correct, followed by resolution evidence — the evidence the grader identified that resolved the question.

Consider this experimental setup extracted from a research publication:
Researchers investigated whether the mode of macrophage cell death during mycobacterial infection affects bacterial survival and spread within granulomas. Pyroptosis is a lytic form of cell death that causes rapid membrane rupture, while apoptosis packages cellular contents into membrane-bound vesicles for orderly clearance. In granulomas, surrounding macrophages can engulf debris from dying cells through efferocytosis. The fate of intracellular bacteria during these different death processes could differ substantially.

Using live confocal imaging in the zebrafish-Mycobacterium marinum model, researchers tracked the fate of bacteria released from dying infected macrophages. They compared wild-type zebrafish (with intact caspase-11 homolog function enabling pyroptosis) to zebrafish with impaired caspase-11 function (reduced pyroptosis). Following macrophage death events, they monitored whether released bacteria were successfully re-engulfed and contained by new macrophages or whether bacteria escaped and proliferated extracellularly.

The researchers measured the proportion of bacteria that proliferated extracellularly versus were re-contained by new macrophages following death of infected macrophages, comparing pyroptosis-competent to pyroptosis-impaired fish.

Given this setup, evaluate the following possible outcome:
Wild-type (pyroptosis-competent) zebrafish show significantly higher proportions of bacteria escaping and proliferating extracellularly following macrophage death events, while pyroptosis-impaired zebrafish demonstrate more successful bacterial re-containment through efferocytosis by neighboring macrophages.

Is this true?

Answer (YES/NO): YES